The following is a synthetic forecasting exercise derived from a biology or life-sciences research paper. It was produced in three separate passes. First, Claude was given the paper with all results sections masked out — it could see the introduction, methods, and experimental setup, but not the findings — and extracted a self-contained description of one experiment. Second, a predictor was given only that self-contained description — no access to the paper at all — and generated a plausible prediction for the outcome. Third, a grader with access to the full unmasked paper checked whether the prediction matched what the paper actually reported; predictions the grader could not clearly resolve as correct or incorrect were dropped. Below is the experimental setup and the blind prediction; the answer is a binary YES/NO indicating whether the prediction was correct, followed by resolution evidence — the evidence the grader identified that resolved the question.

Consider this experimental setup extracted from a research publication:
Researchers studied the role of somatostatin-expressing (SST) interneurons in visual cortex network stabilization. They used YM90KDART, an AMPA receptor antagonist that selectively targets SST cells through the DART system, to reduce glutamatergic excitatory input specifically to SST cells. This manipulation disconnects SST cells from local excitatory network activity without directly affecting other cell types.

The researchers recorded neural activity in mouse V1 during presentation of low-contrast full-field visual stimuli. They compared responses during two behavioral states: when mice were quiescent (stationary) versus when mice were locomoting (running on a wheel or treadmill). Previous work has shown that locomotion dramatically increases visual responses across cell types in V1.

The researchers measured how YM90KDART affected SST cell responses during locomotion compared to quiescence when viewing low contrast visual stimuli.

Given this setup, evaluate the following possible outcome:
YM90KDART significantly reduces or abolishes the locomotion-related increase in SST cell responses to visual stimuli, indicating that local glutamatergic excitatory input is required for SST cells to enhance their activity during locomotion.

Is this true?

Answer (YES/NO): NO